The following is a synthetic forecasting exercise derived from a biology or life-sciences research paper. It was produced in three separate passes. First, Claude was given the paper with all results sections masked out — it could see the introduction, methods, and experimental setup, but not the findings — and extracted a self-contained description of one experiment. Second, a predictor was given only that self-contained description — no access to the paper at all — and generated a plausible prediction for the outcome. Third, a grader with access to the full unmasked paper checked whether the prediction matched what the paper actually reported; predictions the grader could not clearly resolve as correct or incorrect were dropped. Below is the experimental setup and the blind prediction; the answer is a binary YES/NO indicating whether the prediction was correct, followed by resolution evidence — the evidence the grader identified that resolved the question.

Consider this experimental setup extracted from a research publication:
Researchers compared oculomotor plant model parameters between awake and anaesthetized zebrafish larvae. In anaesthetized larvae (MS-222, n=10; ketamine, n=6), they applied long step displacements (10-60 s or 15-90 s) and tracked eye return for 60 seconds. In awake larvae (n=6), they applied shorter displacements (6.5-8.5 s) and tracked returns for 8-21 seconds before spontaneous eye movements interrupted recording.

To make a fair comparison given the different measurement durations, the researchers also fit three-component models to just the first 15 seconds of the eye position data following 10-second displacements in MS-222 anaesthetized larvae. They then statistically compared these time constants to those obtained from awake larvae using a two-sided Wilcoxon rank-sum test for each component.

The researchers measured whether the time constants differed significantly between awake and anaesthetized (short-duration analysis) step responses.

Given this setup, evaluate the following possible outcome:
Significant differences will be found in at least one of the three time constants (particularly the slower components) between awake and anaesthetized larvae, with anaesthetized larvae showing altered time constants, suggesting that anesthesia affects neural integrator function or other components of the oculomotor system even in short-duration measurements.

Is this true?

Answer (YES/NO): NO